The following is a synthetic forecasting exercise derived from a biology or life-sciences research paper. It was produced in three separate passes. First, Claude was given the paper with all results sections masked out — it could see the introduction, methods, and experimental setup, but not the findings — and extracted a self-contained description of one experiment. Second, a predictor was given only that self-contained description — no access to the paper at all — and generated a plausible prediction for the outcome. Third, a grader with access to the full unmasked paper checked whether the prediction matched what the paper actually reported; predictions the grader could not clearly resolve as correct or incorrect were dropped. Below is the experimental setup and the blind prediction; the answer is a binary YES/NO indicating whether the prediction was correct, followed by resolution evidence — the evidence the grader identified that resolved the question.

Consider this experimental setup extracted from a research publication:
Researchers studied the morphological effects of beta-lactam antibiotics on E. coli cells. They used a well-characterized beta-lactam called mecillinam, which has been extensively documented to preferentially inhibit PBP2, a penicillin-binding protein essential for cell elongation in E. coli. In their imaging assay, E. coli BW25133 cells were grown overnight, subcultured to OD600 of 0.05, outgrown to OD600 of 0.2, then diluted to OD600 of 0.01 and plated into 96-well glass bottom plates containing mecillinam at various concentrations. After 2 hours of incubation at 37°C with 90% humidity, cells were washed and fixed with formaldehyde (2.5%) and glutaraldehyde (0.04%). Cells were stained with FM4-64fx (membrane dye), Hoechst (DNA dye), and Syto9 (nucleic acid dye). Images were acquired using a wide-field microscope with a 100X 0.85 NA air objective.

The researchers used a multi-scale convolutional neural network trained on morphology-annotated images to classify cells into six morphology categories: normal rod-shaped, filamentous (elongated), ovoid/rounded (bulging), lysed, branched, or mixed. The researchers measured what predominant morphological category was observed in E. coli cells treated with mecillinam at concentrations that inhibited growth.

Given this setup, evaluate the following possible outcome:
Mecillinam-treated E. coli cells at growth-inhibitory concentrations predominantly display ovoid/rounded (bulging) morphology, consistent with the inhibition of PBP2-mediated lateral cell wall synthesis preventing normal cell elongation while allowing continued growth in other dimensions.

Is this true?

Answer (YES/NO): YES